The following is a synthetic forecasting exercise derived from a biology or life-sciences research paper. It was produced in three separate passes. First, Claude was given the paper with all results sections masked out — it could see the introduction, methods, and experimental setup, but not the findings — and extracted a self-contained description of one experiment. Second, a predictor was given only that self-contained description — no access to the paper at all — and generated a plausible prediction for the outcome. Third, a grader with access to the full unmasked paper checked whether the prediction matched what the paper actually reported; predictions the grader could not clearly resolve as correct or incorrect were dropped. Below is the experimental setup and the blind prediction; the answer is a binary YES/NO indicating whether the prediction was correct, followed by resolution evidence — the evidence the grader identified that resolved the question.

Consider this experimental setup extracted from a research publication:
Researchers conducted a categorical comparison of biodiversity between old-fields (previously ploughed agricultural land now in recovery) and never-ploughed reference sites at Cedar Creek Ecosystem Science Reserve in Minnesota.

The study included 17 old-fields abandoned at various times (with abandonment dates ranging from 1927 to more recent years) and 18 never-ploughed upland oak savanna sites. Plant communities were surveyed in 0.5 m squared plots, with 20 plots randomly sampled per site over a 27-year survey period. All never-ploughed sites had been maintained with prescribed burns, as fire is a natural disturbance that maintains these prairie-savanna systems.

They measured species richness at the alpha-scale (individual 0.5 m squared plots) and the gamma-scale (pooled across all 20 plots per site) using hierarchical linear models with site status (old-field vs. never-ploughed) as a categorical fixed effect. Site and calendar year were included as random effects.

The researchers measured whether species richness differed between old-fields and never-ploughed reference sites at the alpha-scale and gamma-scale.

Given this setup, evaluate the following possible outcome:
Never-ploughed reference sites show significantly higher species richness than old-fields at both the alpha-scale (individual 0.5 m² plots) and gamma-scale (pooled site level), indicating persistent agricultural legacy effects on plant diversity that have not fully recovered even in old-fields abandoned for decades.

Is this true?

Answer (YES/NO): YES